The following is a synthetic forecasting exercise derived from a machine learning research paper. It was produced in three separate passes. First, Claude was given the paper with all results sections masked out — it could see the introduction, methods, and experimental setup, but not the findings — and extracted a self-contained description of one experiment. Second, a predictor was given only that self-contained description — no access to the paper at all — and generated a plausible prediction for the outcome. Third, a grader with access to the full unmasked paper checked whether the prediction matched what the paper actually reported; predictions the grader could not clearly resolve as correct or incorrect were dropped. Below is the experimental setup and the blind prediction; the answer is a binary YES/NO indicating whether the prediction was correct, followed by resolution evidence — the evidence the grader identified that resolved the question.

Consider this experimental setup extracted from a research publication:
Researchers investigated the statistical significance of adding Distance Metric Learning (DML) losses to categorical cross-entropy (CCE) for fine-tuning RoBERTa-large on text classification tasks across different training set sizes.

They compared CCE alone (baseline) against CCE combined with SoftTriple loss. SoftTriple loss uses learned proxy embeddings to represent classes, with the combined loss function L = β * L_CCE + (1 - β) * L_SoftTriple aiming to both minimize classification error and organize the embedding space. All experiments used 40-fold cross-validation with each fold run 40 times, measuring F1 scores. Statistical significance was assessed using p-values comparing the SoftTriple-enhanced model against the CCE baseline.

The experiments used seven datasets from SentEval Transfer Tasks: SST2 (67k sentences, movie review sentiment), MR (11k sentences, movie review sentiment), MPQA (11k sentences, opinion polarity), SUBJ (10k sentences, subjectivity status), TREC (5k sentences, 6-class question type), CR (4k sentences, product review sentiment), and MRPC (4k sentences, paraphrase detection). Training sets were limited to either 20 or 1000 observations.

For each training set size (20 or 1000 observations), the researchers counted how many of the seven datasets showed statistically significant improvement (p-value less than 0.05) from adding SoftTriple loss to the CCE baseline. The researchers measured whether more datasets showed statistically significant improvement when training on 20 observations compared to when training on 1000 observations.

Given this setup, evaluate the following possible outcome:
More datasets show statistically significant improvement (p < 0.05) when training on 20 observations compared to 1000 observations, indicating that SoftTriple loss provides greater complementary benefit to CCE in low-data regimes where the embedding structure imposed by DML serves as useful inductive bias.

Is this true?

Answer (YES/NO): YES